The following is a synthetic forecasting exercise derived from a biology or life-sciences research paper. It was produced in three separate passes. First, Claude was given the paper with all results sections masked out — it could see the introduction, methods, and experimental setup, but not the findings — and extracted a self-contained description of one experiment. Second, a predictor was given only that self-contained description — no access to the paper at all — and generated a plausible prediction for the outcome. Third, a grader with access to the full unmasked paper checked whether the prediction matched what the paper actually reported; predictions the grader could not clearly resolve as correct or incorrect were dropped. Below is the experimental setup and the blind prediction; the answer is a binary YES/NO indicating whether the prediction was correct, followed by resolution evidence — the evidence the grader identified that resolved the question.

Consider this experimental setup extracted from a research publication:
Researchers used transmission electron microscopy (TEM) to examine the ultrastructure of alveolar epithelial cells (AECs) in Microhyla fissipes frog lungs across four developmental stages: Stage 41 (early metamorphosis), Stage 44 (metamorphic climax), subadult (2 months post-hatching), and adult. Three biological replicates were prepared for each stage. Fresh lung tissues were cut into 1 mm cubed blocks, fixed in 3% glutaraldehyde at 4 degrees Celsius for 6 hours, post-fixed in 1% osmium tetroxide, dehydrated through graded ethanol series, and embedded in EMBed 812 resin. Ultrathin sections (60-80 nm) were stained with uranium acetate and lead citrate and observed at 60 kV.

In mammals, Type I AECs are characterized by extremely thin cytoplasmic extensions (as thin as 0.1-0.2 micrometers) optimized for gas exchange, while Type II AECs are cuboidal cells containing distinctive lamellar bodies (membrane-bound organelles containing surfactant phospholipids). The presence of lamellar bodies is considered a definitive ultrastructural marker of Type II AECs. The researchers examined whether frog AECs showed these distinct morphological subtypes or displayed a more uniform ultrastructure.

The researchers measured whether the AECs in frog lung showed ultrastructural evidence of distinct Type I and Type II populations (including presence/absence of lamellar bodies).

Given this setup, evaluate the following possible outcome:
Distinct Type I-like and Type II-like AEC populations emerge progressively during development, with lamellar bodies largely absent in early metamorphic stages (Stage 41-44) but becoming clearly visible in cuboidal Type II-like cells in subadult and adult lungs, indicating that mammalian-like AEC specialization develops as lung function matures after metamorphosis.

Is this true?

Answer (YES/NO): NO